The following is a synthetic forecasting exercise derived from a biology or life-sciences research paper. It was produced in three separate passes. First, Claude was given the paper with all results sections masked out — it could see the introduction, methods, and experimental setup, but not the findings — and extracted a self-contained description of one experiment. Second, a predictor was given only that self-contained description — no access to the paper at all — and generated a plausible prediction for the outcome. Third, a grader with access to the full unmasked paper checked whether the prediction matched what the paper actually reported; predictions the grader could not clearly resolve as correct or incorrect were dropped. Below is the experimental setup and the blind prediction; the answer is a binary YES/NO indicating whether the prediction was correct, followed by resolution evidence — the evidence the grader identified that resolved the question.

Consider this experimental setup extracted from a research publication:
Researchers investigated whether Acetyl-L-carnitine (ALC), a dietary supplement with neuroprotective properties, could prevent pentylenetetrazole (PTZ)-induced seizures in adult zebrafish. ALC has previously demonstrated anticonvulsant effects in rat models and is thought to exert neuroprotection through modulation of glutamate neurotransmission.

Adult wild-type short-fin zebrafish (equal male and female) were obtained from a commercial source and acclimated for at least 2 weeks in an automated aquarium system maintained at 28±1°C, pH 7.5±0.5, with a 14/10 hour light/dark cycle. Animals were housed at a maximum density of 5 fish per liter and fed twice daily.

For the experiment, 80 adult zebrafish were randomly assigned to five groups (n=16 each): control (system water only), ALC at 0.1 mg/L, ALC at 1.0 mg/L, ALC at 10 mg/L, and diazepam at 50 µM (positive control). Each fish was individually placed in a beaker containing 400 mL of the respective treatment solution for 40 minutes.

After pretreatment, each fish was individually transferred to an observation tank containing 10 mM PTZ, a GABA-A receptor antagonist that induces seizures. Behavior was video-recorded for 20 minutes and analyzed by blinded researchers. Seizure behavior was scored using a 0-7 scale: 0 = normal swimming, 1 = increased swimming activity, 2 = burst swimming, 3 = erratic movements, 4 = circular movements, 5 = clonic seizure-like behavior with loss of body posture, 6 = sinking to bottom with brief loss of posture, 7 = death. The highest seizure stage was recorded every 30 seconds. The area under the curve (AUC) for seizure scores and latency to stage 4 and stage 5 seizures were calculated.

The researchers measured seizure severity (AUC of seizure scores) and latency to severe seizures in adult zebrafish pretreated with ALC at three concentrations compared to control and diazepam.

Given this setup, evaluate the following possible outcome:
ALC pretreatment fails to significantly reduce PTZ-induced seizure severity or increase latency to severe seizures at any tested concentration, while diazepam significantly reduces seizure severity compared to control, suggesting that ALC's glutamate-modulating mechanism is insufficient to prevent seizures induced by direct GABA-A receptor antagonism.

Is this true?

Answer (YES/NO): YES